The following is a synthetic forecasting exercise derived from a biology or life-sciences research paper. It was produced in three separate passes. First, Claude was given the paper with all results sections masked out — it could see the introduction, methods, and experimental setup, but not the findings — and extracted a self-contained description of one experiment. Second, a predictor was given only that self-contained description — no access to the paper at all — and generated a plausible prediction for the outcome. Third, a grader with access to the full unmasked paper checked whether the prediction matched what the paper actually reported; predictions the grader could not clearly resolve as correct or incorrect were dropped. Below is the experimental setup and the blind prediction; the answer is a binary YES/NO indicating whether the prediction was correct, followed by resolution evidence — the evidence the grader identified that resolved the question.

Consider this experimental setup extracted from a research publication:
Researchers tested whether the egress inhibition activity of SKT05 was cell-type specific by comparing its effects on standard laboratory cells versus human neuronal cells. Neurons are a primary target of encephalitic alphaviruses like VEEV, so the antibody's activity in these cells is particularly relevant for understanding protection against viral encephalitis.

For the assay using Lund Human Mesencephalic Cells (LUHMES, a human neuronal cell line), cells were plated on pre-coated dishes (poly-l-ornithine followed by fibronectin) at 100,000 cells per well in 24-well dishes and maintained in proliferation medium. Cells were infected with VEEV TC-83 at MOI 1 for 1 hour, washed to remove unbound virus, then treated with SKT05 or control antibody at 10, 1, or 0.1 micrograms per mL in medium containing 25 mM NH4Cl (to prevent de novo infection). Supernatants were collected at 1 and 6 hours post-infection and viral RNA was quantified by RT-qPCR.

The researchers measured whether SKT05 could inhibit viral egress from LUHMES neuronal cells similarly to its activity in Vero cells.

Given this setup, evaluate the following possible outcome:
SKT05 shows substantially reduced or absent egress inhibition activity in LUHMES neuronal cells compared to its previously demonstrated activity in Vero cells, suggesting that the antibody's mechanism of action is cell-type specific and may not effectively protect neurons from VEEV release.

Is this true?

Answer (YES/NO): NO